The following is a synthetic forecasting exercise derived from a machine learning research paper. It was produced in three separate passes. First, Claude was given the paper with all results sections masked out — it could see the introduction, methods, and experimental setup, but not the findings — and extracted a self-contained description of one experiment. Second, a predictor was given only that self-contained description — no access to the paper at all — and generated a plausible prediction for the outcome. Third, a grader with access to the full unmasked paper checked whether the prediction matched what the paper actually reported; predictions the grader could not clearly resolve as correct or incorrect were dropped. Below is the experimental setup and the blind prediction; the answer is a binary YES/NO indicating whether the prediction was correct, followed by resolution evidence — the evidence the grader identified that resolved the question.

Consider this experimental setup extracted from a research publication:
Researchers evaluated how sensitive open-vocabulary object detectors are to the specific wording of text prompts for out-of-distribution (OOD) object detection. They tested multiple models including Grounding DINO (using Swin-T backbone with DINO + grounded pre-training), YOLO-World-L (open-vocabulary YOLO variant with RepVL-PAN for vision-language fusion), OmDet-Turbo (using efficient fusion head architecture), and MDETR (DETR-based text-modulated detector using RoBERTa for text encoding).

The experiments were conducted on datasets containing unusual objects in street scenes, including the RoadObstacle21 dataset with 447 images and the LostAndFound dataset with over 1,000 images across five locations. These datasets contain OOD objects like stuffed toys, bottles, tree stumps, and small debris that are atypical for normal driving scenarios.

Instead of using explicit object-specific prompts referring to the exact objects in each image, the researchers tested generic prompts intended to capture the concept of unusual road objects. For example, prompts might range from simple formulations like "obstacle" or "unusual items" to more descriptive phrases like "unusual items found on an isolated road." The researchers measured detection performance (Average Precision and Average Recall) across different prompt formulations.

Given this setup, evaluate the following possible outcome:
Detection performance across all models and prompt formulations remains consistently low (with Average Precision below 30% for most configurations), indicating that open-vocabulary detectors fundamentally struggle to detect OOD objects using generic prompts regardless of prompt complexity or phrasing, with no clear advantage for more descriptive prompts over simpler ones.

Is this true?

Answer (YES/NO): NO